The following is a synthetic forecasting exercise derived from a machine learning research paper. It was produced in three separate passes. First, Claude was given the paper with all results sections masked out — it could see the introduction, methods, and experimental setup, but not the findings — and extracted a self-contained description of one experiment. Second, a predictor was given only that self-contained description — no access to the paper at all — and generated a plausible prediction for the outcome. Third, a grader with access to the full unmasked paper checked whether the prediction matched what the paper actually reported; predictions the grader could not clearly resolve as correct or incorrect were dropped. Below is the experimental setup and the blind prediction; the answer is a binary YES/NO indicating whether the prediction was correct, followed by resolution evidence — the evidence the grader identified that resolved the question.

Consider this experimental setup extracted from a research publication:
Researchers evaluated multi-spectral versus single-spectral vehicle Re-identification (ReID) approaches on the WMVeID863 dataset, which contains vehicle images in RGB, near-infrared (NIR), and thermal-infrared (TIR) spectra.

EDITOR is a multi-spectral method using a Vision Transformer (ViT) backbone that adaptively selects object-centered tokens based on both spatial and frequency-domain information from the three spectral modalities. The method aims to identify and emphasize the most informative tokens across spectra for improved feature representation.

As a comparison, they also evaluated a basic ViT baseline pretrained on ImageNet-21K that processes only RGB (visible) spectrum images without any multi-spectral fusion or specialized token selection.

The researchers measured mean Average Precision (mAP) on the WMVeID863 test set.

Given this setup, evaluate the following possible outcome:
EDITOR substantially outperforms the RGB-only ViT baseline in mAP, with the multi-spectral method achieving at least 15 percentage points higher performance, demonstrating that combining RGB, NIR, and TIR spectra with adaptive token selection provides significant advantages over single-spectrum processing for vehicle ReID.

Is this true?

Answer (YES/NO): NO